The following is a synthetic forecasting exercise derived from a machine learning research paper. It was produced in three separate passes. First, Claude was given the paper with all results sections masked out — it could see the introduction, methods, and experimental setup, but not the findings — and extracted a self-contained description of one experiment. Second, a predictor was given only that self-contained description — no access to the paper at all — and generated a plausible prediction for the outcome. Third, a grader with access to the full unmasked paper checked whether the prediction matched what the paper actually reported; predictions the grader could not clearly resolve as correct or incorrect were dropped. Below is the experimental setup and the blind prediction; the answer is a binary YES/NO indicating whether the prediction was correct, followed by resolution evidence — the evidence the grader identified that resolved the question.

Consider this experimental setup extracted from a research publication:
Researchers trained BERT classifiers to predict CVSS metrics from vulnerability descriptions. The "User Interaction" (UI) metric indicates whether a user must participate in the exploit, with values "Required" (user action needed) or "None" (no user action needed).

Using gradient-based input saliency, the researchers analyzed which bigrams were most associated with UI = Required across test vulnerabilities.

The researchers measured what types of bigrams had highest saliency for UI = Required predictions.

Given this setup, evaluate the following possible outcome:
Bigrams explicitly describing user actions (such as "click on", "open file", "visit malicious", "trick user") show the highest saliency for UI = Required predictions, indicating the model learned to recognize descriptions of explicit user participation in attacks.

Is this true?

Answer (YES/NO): NO